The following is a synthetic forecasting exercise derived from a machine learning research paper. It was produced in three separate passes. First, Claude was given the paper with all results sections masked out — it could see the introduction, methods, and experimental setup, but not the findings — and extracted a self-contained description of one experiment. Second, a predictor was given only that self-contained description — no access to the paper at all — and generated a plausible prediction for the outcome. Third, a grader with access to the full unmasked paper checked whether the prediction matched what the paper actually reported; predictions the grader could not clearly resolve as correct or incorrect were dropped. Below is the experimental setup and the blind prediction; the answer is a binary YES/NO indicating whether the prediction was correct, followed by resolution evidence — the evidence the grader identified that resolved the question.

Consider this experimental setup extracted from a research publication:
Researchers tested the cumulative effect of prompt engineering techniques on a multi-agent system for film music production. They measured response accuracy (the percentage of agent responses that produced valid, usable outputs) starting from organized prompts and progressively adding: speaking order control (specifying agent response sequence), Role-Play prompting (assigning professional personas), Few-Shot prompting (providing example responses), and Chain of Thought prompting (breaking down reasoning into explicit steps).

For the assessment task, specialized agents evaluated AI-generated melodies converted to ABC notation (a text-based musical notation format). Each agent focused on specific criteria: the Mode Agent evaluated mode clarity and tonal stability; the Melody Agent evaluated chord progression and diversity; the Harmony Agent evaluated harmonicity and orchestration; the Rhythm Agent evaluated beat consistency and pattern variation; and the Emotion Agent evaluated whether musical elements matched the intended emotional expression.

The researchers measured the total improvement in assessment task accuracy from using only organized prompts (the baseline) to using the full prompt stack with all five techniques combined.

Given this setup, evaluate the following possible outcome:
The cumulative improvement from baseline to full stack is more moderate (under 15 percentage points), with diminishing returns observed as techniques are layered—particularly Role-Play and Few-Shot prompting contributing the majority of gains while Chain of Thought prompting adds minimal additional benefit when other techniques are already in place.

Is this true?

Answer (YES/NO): NO